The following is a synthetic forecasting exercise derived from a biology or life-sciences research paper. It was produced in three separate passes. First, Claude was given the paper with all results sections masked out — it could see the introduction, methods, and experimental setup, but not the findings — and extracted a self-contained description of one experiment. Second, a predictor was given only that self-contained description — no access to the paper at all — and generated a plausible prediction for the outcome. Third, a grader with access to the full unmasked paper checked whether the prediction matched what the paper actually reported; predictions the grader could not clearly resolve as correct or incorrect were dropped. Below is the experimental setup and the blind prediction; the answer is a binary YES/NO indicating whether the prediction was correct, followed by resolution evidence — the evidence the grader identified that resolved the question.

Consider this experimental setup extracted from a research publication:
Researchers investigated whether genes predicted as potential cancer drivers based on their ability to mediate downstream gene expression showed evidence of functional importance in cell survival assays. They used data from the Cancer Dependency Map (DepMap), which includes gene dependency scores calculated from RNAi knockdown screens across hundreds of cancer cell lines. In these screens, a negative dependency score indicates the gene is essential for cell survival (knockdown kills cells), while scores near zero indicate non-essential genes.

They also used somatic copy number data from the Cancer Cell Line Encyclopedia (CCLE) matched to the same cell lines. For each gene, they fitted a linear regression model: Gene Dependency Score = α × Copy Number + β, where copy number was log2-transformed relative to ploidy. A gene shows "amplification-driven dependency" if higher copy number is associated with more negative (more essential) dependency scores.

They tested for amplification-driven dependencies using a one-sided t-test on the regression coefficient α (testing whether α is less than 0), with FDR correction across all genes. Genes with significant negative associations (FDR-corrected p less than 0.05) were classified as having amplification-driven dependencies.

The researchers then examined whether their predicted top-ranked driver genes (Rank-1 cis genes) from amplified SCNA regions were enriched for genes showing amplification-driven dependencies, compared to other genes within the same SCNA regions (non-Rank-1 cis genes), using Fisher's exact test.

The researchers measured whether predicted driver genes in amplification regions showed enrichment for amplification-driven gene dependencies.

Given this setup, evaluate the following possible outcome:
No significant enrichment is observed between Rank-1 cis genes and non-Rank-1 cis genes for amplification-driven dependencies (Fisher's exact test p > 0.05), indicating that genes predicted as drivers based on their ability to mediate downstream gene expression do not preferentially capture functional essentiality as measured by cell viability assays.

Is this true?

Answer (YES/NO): NO